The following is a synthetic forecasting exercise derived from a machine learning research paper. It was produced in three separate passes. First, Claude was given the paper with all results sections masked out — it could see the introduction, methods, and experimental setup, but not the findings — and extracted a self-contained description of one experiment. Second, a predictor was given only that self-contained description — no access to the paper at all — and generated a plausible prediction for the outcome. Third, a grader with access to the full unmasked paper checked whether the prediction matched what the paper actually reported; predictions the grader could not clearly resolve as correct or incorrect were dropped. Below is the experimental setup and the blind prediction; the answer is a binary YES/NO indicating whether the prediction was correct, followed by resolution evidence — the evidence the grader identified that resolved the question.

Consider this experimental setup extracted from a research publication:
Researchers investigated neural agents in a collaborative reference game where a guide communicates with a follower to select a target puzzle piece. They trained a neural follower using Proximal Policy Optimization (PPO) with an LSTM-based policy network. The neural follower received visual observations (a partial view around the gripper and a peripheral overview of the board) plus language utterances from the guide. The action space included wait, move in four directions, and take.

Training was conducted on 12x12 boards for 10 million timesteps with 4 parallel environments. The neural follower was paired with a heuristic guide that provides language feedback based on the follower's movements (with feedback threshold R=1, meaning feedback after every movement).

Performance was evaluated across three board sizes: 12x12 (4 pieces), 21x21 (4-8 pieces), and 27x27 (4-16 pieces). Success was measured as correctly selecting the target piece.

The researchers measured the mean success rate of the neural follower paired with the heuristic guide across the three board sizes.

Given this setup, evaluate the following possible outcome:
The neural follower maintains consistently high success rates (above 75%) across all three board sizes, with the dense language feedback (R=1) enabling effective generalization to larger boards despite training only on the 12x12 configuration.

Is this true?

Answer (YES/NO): NO